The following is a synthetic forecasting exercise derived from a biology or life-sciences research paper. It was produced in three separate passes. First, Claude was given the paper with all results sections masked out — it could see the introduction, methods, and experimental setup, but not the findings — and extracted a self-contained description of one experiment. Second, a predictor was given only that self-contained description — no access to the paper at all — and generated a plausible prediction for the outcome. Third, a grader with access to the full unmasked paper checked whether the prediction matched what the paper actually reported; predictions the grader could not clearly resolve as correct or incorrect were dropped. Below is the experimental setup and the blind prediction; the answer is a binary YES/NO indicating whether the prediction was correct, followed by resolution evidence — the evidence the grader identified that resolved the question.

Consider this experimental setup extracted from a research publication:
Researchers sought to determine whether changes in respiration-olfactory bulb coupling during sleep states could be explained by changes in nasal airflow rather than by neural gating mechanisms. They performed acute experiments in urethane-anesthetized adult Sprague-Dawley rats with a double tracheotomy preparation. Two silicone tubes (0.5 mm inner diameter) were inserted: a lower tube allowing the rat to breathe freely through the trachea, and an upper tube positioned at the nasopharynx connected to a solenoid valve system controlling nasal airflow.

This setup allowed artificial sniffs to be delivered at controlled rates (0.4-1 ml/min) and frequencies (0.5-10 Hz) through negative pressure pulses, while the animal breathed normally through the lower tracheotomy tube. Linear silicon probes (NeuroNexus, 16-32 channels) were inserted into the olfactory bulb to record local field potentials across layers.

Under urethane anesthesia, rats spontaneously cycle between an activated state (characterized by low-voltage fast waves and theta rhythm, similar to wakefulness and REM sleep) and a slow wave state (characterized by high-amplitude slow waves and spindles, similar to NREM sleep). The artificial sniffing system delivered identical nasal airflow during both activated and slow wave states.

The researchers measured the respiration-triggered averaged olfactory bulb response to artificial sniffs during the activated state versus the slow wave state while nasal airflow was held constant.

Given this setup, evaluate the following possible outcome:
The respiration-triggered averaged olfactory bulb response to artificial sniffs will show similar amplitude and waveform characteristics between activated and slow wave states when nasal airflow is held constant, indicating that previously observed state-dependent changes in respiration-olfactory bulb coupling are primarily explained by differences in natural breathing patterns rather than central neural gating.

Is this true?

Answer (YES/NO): NO